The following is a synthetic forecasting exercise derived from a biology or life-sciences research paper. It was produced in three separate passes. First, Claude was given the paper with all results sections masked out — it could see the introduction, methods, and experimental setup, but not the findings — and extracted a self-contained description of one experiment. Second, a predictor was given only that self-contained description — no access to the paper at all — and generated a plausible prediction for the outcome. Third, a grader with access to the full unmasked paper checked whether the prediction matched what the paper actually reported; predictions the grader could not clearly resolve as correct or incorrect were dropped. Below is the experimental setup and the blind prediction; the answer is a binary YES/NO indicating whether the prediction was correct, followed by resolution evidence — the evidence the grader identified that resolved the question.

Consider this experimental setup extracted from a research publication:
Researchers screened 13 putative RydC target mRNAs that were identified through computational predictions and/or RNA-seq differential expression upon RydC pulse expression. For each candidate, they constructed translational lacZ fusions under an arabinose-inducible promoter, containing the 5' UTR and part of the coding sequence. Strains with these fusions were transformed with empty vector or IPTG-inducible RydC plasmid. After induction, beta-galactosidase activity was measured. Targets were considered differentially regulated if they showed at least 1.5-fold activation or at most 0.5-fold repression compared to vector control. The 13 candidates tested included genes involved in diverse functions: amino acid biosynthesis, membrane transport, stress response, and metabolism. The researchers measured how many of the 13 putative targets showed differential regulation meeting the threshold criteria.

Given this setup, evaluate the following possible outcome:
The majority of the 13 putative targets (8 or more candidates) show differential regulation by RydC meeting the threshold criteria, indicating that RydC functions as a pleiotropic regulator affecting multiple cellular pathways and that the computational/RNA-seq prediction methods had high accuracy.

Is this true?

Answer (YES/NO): NO